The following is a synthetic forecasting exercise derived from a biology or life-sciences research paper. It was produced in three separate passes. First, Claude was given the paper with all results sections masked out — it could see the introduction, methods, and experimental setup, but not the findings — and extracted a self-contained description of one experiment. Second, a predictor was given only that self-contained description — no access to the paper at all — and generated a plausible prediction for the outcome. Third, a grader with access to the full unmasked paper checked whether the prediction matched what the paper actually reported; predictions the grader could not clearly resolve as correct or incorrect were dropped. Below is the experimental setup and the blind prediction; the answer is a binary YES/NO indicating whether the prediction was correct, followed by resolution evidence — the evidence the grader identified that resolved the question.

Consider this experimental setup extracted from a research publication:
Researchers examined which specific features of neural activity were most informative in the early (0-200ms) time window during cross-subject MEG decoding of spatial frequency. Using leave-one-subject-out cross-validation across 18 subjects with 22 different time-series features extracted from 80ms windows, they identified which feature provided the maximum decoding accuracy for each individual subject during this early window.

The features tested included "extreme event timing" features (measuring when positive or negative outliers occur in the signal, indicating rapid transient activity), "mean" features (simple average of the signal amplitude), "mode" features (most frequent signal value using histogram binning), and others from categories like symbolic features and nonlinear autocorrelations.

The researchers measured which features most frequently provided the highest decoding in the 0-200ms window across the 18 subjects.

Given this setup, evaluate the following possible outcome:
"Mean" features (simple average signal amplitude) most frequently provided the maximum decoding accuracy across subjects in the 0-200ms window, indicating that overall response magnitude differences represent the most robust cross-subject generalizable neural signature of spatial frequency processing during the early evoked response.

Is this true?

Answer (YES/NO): NO